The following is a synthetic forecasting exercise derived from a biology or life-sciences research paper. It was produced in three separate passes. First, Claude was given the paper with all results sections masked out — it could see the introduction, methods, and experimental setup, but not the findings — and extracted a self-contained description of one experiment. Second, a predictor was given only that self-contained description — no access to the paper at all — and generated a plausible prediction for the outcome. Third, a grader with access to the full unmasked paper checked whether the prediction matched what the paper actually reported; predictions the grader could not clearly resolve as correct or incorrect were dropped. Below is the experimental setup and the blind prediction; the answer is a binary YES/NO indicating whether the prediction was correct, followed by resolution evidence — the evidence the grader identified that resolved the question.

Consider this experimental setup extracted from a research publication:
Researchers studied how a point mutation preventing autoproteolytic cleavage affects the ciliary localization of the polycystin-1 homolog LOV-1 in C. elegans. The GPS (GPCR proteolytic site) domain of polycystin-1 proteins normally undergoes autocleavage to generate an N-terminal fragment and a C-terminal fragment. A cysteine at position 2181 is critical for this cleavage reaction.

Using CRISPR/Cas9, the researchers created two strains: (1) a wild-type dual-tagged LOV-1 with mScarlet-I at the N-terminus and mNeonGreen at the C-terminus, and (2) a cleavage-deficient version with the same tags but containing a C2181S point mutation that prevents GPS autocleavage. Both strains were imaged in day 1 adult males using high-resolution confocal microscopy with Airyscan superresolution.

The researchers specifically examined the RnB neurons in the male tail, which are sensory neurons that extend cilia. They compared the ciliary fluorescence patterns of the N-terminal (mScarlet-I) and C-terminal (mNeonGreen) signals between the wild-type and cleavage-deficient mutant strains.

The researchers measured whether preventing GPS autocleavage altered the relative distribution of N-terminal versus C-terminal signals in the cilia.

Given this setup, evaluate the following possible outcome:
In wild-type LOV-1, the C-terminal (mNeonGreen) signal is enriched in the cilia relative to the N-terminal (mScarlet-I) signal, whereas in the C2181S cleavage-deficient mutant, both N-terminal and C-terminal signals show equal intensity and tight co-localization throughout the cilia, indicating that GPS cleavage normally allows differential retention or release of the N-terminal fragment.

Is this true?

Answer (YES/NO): NO